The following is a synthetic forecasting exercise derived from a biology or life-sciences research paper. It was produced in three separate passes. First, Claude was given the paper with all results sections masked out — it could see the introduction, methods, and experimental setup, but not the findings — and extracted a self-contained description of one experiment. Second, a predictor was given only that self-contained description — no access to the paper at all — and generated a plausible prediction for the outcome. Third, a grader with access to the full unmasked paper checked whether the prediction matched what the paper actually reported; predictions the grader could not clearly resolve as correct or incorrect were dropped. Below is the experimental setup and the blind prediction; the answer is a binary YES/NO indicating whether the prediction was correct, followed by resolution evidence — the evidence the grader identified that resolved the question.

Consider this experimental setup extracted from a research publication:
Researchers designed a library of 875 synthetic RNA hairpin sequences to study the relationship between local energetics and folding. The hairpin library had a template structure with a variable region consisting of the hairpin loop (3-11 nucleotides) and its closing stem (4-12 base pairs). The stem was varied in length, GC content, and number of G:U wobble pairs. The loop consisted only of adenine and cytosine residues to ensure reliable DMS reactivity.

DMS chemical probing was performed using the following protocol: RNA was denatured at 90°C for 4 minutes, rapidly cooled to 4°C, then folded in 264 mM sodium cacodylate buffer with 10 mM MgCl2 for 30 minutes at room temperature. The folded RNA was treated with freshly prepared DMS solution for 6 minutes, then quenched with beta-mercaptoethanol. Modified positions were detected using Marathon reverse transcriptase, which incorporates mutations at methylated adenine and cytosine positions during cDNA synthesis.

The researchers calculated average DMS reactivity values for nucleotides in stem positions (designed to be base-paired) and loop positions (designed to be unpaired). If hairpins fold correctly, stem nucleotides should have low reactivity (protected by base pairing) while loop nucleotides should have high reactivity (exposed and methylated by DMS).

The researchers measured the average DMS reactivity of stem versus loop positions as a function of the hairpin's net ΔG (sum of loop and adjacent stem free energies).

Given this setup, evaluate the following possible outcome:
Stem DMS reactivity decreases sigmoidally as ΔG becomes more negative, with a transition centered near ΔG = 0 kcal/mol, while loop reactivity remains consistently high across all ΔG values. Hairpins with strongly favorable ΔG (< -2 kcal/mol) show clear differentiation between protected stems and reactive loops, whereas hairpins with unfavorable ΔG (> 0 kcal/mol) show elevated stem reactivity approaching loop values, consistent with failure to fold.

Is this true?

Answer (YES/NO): NO